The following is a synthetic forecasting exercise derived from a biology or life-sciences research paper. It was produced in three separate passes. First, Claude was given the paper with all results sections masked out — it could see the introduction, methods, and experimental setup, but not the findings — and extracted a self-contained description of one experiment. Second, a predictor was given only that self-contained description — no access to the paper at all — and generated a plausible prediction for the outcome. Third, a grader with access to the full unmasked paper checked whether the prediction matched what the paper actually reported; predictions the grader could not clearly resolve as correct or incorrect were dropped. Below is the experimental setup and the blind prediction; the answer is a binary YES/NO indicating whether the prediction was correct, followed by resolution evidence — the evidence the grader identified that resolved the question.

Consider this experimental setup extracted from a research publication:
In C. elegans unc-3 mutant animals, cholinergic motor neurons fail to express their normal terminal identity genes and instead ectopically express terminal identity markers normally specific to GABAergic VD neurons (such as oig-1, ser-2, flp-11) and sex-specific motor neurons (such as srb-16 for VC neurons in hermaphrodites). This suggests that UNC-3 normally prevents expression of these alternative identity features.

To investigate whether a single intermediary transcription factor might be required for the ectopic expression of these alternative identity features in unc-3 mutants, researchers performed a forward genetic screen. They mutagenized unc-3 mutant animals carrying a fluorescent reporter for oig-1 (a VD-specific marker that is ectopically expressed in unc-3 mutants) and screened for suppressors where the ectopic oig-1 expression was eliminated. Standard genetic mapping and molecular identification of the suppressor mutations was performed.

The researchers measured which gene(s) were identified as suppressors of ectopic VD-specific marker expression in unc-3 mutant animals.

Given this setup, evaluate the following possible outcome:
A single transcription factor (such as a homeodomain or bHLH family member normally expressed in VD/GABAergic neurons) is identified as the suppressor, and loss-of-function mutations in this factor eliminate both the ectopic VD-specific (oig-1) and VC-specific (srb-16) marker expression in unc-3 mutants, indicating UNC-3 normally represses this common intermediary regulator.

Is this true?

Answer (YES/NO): NO